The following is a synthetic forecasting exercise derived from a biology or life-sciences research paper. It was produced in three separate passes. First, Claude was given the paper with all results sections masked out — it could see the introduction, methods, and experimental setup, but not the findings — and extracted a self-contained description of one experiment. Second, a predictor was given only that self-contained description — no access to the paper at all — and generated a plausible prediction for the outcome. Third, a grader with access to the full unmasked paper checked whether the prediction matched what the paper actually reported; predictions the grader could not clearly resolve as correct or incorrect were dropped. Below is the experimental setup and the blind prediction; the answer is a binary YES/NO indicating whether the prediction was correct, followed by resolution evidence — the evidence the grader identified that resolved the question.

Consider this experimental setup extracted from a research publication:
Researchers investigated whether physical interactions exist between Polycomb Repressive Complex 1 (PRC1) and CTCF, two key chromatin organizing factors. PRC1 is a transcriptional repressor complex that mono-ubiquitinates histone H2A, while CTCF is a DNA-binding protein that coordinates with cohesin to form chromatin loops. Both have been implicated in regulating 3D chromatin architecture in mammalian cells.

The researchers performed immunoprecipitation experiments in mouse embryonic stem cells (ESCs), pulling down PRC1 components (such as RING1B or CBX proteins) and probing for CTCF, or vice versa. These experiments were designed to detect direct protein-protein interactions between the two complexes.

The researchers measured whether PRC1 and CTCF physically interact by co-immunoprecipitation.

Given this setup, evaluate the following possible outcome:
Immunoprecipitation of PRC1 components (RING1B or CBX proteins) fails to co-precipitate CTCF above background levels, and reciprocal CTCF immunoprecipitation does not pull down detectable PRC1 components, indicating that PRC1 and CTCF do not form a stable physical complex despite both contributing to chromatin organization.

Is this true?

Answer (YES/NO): YES